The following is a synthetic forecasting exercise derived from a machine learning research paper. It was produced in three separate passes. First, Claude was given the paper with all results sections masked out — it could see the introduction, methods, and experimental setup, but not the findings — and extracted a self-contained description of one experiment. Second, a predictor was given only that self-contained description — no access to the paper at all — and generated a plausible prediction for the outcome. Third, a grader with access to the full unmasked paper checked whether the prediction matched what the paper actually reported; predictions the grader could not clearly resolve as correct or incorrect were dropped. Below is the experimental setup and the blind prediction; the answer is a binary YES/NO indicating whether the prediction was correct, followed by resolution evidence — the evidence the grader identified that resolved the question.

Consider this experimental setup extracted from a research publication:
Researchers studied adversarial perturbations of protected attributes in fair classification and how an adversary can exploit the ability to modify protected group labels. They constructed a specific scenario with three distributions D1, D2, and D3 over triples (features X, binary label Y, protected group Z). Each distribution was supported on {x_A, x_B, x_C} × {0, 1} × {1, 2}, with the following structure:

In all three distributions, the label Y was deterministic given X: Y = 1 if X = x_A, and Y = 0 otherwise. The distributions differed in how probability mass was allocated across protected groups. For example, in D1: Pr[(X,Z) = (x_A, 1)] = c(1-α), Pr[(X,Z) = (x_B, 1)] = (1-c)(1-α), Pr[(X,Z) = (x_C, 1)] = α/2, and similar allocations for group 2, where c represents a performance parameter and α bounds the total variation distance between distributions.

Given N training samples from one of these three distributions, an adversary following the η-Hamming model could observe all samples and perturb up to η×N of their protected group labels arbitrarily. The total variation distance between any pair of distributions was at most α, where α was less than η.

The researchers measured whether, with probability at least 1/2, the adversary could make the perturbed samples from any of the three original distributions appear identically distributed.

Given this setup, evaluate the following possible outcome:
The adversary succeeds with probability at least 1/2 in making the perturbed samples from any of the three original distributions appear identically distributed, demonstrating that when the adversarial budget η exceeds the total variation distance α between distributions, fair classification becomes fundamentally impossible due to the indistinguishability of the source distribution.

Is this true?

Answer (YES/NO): YES